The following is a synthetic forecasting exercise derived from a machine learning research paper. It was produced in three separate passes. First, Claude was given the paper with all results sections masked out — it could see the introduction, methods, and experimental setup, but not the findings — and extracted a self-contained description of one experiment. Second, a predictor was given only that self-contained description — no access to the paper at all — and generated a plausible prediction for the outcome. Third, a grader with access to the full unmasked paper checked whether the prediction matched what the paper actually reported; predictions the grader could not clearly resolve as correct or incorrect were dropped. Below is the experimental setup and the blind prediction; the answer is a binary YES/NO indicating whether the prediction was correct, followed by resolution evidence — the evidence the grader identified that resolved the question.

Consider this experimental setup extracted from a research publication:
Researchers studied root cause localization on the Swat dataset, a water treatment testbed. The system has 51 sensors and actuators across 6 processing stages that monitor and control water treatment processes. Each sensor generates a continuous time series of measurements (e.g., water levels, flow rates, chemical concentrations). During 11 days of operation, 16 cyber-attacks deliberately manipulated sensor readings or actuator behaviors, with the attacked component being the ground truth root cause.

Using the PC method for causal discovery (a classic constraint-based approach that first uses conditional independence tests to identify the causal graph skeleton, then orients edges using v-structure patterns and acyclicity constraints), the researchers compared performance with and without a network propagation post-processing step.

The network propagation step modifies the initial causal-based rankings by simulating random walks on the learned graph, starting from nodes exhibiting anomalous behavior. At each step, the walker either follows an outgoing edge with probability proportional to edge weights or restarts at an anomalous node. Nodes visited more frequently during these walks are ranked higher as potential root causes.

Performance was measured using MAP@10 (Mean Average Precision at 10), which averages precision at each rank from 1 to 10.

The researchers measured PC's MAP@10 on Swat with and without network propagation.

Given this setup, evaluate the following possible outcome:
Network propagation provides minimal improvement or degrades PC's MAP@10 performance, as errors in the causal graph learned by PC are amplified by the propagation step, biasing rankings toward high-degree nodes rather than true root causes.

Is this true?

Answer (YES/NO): NO